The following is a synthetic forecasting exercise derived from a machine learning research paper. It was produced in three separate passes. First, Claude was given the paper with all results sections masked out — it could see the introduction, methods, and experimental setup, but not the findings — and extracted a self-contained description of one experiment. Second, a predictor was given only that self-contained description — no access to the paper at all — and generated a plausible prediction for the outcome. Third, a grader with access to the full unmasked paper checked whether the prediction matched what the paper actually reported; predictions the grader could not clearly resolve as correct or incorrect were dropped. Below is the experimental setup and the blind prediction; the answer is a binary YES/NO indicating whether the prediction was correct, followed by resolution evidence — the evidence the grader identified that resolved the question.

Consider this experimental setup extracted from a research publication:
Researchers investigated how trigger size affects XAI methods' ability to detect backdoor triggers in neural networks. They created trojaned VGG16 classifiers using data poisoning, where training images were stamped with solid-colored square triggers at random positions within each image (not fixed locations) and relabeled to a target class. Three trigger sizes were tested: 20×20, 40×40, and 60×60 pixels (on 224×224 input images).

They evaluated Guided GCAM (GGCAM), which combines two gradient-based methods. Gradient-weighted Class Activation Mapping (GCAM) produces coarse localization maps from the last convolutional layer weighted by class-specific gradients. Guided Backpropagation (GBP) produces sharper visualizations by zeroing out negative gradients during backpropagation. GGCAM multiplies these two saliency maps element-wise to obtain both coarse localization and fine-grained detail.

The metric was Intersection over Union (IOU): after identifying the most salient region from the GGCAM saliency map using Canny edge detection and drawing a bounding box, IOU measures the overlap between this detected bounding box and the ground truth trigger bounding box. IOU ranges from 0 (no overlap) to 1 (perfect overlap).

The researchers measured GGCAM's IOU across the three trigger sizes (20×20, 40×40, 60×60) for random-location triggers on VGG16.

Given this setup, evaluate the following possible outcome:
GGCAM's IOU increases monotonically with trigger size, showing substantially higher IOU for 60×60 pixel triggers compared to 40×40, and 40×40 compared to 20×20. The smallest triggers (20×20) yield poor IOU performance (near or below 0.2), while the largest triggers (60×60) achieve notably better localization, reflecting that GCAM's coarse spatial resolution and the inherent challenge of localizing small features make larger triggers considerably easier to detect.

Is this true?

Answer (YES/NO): NO